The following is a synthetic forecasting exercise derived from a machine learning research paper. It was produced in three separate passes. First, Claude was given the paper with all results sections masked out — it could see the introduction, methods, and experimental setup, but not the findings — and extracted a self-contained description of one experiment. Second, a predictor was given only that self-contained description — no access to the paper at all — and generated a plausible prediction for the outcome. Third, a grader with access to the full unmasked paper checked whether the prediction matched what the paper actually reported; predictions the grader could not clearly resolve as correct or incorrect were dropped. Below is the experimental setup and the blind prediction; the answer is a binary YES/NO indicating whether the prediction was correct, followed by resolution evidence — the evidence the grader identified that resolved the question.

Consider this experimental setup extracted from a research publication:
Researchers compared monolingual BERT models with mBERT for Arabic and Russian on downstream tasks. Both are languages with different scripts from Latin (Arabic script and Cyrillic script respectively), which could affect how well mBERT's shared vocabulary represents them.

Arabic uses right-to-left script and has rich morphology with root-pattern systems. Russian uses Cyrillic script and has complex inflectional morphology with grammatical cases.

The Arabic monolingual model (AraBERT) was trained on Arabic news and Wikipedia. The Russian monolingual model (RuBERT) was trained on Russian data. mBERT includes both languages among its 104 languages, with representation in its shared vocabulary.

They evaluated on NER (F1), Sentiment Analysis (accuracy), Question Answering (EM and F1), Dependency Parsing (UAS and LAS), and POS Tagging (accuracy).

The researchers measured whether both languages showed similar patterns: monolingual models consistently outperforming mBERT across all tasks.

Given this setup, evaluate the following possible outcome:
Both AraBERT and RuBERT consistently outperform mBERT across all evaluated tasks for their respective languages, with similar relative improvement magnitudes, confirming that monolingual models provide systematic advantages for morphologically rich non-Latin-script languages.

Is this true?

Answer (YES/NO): NO